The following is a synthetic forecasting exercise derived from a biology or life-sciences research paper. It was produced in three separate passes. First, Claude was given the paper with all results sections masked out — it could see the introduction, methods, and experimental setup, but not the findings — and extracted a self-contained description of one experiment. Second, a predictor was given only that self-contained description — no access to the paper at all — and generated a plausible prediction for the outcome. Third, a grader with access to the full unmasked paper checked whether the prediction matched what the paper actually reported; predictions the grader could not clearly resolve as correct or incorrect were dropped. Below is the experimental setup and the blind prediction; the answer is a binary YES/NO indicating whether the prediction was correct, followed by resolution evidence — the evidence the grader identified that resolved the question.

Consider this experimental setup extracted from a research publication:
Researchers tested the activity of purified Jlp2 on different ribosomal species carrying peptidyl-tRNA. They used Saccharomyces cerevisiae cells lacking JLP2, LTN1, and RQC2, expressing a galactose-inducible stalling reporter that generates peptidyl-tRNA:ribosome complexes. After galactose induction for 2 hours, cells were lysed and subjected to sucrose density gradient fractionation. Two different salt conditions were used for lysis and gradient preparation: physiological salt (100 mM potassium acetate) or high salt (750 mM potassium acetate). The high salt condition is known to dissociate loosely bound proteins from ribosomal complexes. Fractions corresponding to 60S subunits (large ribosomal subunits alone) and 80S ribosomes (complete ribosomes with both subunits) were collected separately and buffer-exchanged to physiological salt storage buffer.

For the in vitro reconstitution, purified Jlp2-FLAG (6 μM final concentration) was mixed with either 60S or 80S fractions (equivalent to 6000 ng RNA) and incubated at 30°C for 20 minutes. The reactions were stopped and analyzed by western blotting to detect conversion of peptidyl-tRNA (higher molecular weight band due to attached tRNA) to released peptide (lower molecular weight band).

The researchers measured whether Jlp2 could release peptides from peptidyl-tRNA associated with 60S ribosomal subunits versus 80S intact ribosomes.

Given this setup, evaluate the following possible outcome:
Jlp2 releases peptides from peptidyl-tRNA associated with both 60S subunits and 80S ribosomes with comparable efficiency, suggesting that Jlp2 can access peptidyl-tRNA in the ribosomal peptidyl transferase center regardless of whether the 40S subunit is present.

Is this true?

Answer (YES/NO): YES